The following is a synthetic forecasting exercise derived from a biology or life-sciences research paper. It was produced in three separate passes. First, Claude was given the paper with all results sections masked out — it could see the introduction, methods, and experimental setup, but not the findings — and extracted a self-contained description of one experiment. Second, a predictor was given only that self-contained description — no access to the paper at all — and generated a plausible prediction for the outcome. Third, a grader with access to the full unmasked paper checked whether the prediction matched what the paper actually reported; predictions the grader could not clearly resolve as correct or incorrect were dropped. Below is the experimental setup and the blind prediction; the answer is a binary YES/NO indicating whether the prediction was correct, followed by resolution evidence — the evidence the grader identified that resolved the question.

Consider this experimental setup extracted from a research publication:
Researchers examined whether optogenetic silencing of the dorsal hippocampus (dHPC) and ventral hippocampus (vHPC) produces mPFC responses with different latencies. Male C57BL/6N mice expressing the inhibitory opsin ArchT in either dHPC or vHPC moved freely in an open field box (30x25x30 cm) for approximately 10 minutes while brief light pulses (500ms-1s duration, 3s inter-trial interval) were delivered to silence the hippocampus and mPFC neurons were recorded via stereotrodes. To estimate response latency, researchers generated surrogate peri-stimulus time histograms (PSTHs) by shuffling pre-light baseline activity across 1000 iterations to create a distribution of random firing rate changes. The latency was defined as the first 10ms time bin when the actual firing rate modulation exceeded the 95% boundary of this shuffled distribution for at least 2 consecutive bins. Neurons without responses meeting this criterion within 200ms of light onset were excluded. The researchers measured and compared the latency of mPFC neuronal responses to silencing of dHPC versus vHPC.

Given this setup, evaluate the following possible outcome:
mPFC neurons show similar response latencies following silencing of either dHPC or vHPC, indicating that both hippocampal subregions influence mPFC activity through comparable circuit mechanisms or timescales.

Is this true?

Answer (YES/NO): NO